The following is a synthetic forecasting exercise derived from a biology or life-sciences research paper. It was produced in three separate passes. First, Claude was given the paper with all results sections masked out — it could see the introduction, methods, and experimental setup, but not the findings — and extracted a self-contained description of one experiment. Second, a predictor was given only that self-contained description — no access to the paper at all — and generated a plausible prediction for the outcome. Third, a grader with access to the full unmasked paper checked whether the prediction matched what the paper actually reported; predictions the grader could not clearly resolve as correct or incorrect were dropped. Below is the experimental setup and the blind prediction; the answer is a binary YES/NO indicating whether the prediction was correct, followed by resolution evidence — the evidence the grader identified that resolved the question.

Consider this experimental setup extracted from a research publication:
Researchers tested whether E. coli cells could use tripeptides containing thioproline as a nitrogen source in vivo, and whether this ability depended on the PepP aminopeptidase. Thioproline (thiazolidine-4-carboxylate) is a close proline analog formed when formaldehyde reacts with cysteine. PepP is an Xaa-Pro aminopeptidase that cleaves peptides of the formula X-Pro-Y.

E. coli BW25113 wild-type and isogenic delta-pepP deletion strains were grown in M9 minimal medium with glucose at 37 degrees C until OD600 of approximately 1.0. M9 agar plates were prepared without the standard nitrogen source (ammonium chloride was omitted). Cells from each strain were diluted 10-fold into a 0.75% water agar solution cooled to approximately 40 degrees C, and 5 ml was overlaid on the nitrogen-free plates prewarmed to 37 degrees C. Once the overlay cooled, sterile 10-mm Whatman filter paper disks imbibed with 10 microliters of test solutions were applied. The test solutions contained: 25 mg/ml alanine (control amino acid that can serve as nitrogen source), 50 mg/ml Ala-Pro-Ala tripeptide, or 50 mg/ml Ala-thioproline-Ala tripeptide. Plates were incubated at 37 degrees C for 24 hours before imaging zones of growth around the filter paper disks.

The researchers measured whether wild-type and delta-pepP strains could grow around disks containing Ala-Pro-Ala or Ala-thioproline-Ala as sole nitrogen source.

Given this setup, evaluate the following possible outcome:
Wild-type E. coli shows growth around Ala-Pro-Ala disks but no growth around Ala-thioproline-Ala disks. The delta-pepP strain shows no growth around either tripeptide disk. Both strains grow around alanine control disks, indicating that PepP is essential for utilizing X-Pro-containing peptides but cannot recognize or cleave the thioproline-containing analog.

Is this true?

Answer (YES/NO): NO